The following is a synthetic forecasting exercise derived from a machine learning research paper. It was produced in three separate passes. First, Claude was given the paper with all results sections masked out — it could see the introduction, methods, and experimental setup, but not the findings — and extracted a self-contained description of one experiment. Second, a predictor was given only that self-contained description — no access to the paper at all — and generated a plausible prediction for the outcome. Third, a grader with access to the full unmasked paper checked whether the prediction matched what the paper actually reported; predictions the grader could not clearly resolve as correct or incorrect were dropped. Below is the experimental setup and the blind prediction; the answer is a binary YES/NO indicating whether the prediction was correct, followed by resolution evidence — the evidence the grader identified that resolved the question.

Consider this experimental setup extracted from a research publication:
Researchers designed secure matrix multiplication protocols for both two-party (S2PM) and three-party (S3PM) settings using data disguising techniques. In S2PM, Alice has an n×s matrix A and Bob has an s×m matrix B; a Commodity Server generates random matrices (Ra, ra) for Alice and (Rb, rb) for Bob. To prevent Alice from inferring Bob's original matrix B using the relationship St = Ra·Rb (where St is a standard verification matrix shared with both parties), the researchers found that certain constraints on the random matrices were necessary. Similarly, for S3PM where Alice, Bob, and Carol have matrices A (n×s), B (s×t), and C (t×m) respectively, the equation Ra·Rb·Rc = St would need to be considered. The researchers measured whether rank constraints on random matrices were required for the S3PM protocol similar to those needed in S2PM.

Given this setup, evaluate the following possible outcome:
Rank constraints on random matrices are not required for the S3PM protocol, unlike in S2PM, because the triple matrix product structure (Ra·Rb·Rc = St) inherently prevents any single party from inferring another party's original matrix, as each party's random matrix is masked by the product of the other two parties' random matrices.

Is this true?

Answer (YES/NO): YES